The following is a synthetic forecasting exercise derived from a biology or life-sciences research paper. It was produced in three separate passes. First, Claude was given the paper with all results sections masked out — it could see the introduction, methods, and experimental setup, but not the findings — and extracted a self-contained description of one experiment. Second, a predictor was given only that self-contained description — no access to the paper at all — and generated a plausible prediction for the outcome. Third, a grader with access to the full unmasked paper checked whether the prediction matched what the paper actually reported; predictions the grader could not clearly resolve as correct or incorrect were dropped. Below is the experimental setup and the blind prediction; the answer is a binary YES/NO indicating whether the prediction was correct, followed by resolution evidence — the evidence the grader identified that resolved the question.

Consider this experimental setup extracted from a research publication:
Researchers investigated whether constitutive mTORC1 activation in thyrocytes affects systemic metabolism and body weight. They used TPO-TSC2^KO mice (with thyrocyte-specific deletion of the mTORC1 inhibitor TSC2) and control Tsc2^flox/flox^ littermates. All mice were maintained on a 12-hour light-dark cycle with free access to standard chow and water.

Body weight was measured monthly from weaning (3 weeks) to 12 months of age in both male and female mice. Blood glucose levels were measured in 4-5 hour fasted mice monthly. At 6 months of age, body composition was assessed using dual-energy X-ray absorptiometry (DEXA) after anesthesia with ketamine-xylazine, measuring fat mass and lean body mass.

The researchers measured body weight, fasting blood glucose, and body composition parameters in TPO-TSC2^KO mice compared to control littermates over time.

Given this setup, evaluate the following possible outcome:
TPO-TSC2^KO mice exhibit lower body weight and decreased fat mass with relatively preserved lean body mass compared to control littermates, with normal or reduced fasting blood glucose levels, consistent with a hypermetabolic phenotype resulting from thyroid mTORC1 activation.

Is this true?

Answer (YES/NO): NO